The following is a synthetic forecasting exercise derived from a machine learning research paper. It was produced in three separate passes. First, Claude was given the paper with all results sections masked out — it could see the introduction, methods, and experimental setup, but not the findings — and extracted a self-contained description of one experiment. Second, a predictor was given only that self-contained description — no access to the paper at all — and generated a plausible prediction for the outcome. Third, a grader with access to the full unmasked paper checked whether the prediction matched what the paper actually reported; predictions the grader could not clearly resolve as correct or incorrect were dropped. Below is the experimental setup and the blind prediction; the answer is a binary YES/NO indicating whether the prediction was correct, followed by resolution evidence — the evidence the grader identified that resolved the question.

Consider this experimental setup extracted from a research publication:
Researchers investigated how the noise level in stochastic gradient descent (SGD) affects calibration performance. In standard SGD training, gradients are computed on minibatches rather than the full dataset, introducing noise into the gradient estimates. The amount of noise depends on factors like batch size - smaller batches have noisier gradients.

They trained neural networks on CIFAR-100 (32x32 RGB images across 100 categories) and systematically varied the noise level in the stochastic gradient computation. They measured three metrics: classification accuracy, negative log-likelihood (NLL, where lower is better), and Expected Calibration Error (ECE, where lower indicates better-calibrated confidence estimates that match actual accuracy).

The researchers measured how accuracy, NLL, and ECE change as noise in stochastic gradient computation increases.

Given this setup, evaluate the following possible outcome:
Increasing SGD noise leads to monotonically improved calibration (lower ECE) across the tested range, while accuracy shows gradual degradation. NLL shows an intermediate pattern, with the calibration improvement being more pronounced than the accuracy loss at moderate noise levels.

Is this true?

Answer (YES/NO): NO